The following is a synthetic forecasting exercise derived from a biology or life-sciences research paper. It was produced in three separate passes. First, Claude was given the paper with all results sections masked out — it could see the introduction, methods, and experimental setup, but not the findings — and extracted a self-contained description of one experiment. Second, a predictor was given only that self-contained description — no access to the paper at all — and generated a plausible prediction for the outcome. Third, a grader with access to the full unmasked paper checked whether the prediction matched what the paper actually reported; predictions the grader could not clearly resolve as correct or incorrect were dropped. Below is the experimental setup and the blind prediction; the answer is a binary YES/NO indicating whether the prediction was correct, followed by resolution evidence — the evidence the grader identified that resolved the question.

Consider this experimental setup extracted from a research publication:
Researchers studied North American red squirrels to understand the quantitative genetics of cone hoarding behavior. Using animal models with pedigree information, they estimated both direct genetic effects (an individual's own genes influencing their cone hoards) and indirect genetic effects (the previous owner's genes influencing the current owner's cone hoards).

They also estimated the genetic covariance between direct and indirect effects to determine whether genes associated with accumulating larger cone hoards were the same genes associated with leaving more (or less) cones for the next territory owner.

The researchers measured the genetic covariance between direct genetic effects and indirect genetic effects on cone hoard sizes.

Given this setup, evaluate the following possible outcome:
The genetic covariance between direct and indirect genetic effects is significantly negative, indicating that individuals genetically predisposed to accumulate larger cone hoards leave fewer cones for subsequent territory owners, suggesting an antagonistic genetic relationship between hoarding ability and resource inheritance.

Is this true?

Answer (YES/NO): NO